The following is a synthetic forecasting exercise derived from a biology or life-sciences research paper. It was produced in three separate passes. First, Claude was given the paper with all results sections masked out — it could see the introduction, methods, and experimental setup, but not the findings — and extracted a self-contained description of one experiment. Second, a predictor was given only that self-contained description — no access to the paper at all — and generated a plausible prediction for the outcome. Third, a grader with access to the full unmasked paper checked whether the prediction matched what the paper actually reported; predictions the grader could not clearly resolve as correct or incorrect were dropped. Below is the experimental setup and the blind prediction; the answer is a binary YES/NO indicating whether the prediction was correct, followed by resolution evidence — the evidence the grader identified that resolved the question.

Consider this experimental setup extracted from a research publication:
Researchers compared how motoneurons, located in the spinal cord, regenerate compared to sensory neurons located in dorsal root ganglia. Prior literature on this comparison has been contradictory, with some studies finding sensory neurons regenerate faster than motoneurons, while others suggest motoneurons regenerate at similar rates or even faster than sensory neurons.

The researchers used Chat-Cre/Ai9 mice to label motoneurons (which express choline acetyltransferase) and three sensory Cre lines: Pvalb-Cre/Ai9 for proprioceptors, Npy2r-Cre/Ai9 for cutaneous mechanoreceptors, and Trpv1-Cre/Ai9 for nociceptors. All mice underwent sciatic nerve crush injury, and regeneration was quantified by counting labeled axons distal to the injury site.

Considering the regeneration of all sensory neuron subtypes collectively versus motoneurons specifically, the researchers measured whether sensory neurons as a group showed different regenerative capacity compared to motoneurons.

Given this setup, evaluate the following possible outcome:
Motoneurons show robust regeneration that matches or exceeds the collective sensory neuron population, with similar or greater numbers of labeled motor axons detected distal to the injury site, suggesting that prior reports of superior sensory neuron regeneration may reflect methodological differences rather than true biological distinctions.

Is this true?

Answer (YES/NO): NO